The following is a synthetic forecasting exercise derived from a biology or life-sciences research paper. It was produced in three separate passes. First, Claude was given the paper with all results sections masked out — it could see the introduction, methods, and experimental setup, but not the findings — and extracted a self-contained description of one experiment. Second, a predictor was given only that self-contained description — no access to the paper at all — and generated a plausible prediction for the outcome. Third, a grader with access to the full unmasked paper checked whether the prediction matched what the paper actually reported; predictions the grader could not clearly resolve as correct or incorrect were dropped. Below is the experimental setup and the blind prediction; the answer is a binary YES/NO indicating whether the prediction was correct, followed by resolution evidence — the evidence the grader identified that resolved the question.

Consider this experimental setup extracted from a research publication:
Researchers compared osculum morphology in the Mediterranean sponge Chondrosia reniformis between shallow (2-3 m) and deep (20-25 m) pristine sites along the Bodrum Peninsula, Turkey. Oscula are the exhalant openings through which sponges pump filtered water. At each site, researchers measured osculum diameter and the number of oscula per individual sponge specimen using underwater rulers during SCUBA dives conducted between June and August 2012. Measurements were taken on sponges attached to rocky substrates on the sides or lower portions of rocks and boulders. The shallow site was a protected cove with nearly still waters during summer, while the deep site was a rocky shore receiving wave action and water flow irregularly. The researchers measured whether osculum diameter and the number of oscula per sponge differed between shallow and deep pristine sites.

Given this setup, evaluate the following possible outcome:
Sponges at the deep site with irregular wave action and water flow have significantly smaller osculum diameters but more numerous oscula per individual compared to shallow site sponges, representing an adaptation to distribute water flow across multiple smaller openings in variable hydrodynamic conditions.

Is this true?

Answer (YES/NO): YES